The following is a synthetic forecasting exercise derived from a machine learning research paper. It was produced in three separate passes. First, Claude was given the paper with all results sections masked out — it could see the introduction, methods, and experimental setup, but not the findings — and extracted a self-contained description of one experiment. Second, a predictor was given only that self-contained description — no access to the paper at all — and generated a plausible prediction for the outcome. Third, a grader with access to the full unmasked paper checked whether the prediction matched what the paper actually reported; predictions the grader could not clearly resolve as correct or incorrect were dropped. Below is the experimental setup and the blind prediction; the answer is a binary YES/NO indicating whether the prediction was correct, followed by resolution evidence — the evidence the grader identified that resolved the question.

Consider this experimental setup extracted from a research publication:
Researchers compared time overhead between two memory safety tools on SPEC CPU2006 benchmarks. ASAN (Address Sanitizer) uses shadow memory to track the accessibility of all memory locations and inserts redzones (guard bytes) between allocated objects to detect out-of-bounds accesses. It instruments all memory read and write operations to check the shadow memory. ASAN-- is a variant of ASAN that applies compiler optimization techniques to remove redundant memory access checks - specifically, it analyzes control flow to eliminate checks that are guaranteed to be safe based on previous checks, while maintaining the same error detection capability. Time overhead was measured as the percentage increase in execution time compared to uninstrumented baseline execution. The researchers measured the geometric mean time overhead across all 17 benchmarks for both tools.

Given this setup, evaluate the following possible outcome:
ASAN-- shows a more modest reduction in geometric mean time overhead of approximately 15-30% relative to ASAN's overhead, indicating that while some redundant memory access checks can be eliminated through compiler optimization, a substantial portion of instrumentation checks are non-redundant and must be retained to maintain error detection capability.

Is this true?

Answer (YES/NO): YES